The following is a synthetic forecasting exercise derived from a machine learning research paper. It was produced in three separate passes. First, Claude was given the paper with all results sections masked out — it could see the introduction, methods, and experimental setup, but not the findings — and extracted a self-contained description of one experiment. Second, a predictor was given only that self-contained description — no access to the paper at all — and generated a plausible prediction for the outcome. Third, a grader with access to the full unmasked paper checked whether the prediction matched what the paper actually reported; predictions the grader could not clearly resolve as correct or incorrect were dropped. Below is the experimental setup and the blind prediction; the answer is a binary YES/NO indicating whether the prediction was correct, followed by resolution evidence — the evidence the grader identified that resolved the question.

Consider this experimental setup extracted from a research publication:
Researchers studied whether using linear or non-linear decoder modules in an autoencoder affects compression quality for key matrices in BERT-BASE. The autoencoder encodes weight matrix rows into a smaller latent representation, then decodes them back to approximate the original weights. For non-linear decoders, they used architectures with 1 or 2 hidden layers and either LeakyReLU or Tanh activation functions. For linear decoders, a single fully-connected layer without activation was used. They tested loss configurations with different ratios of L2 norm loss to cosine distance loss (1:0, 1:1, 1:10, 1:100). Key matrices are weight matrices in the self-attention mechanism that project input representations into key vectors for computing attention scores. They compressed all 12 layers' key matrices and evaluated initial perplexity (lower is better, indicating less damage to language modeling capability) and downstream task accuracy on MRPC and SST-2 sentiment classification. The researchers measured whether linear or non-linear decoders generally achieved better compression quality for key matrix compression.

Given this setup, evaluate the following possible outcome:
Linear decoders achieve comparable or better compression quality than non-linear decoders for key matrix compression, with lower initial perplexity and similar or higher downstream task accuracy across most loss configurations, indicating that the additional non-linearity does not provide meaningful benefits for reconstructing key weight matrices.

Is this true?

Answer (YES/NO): YES